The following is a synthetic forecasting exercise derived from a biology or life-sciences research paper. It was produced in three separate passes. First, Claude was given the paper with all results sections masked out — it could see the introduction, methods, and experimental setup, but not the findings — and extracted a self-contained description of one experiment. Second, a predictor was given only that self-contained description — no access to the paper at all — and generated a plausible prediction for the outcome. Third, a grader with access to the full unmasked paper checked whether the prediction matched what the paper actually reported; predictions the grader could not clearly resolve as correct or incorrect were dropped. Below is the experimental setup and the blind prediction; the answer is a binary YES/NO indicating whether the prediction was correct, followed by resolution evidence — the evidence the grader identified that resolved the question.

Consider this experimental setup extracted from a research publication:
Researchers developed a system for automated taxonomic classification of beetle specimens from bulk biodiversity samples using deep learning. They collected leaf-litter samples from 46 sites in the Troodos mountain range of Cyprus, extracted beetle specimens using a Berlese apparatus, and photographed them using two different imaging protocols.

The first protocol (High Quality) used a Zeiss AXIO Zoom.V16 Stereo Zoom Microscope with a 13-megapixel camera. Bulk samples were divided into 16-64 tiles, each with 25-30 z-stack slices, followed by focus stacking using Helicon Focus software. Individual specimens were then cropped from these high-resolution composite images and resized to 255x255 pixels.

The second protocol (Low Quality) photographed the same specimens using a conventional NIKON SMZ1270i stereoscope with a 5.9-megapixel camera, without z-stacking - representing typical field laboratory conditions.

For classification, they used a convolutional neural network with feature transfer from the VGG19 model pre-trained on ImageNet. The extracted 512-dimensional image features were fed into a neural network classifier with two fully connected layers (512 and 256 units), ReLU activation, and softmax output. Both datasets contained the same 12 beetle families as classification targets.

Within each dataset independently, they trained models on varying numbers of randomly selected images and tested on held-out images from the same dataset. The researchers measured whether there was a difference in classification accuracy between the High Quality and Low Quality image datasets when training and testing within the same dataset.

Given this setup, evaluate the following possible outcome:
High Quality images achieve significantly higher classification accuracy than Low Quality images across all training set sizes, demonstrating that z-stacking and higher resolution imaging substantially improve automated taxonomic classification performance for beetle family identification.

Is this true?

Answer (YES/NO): YES